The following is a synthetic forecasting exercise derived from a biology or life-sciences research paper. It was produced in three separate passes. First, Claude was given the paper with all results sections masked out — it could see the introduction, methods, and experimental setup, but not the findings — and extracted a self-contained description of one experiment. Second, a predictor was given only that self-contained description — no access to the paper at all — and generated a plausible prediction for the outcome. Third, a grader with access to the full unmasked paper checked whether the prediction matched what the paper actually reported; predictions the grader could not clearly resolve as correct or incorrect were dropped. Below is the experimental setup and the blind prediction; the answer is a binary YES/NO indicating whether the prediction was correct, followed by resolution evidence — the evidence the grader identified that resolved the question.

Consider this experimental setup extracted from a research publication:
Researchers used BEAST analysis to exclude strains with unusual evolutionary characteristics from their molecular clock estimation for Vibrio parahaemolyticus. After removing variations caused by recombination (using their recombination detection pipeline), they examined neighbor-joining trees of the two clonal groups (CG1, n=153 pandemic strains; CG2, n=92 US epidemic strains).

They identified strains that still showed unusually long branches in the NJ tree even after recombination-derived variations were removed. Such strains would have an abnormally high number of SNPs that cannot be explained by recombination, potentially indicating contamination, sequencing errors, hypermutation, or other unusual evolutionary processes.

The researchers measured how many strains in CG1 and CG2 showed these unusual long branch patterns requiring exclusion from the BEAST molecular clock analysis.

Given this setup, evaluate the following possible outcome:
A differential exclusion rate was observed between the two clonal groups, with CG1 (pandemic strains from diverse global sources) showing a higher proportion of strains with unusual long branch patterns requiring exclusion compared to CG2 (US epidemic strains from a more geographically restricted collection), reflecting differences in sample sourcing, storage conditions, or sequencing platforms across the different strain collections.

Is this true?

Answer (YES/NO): YES